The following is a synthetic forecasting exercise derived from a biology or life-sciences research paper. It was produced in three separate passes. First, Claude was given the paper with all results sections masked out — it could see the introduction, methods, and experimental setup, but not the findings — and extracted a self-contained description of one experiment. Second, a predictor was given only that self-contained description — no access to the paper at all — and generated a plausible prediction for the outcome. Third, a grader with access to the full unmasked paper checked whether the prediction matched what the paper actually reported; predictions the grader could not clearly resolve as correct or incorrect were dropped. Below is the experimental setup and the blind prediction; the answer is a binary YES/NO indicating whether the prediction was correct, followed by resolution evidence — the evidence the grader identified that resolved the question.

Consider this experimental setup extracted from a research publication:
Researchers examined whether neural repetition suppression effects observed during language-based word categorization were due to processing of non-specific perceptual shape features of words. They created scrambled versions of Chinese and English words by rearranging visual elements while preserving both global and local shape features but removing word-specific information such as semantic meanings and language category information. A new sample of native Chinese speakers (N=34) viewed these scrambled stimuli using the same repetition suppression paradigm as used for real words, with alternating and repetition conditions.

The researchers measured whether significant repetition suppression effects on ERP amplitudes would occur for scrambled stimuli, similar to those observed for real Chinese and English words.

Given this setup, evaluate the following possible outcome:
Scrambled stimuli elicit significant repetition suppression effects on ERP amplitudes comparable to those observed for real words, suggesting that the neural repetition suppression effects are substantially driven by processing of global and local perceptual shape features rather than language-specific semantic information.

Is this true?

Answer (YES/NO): NO